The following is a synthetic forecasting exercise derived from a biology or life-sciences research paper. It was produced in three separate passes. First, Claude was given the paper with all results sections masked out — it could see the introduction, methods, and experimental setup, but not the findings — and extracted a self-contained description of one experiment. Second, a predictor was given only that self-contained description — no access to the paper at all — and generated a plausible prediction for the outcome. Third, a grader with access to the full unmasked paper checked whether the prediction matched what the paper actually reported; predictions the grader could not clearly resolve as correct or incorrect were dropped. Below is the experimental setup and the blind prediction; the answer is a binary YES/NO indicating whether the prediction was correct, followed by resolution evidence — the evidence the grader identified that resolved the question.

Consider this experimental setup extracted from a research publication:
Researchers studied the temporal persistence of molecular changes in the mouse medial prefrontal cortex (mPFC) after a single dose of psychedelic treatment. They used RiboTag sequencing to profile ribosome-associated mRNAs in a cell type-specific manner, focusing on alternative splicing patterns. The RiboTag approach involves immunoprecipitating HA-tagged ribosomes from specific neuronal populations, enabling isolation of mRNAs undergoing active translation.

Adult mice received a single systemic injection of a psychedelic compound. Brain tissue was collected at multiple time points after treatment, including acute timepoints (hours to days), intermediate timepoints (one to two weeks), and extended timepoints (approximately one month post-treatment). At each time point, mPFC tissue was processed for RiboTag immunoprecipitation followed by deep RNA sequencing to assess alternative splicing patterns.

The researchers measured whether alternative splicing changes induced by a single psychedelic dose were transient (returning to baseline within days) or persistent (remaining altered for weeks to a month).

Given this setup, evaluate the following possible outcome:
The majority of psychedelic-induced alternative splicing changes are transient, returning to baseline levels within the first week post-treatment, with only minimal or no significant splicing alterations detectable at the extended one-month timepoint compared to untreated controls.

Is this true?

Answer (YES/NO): NO